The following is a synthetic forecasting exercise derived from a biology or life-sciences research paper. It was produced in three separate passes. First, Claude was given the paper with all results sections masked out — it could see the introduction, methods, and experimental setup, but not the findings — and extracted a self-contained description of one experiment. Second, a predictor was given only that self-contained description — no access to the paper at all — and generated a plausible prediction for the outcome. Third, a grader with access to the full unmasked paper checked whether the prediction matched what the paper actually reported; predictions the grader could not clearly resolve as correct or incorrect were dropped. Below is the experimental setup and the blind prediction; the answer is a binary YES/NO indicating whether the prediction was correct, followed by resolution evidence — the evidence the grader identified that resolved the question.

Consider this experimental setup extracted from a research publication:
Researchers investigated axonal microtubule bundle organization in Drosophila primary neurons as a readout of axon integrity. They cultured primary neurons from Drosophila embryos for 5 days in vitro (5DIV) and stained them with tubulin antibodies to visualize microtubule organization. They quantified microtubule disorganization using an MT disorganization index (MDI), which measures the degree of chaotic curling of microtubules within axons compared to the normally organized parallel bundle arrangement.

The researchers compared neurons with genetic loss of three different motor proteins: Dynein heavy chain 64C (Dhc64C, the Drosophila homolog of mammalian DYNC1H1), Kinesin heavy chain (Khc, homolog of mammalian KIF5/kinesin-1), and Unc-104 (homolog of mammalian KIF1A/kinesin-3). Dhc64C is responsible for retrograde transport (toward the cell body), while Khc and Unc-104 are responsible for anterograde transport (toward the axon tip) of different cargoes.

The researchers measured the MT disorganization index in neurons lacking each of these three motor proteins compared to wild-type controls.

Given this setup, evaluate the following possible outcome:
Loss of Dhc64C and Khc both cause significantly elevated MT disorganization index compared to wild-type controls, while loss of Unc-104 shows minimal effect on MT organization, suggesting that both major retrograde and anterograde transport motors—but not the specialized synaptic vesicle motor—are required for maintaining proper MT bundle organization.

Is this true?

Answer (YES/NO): NO